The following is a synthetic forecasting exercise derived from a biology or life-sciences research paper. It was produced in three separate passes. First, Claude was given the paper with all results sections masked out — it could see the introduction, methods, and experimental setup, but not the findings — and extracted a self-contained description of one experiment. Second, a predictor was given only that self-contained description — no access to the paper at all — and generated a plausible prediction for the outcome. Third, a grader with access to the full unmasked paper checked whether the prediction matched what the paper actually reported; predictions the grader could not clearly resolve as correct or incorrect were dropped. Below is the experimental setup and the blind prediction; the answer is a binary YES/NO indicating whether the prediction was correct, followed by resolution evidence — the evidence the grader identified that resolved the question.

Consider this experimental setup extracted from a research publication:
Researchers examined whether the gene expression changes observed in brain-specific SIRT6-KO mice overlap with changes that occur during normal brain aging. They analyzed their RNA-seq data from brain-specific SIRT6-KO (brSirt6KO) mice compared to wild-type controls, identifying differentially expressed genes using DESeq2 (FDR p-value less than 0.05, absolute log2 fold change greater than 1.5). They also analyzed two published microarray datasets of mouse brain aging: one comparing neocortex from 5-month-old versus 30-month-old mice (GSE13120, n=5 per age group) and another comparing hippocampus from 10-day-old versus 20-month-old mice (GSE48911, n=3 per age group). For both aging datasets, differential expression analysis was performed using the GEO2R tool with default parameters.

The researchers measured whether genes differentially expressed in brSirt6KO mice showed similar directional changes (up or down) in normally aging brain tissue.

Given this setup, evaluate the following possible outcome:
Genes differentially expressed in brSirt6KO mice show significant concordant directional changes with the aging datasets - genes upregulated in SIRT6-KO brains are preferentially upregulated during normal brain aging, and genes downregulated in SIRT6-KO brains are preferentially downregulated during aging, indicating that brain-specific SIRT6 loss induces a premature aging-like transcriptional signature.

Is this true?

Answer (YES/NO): NO